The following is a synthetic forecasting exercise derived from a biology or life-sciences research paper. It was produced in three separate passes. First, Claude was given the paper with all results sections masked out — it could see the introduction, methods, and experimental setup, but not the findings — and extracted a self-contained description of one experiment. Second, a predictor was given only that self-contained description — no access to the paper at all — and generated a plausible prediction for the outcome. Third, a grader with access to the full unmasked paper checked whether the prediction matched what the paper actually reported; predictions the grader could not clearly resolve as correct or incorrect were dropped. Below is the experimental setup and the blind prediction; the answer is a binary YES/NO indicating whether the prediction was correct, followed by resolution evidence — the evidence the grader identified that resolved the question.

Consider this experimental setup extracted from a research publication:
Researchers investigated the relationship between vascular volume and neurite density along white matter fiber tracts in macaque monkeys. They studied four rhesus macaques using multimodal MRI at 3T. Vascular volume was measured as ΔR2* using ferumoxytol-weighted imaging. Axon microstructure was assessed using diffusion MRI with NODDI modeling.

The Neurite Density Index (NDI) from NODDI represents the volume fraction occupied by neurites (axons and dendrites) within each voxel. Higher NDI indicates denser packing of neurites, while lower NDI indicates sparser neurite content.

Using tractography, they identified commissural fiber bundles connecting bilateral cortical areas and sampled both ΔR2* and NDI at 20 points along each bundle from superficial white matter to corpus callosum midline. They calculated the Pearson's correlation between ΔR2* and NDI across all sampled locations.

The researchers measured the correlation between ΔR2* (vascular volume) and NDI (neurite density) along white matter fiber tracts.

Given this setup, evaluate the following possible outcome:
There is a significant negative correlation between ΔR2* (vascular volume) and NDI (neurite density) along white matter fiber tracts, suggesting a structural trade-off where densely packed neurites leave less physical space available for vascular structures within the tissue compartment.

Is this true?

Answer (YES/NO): YES